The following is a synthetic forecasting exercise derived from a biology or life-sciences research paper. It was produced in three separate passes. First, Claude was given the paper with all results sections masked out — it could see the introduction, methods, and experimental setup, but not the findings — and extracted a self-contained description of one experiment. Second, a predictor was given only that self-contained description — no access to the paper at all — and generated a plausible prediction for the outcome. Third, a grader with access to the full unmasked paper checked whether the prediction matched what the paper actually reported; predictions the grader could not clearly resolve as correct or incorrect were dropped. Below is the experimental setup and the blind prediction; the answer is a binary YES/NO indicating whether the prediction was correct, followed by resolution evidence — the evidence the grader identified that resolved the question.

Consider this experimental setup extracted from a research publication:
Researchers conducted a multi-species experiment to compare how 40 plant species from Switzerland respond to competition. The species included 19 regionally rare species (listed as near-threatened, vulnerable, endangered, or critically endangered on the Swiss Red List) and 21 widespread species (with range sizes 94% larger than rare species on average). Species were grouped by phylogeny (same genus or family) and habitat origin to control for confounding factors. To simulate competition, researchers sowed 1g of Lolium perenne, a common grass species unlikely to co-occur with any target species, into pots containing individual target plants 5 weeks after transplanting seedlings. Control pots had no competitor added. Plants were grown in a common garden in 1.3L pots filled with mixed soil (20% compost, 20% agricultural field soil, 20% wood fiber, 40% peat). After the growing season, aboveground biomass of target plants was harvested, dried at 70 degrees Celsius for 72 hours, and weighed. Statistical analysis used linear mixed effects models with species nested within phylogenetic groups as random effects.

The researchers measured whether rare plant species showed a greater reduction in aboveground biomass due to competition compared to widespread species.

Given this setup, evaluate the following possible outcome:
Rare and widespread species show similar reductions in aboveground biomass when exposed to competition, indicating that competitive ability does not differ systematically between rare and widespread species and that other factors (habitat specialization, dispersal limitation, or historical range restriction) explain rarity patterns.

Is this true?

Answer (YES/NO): NO